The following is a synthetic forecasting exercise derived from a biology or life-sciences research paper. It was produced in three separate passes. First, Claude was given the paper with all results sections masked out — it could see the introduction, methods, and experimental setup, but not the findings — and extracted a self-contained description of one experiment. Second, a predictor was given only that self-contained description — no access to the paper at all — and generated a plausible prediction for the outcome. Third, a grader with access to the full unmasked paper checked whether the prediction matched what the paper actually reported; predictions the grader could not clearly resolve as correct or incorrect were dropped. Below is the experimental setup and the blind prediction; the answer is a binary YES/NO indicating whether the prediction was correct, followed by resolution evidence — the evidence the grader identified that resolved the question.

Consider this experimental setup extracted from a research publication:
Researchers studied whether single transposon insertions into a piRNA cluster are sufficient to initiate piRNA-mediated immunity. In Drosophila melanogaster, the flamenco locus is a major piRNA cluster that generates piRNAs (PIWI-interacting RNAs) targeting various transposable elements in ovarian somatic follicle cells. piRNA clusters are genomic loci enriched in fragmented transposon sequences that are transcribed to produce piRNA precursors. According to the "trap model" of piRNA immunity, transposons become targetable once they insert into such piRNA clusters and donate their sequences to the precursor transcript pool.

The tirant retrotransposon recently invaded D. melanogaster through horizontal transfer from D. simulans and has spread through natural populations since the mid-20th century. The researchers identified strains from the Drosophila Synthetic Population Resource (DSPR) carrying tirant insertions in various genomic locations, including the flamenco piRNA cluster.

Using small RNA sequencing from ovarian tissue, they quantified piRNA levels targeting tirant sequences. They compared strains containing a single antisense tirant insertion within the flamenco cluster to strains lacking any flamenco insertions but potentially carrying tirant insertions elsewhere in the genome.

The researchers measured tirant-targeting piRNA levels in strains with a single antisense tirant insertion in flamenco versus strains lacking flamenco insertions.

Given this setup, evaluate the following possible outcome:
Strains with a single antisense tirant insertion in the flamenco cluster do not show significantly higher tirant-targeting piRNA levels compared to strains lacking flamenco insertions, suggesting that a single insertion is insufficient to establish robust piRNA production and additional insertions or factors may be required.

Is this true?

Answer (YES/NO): NO